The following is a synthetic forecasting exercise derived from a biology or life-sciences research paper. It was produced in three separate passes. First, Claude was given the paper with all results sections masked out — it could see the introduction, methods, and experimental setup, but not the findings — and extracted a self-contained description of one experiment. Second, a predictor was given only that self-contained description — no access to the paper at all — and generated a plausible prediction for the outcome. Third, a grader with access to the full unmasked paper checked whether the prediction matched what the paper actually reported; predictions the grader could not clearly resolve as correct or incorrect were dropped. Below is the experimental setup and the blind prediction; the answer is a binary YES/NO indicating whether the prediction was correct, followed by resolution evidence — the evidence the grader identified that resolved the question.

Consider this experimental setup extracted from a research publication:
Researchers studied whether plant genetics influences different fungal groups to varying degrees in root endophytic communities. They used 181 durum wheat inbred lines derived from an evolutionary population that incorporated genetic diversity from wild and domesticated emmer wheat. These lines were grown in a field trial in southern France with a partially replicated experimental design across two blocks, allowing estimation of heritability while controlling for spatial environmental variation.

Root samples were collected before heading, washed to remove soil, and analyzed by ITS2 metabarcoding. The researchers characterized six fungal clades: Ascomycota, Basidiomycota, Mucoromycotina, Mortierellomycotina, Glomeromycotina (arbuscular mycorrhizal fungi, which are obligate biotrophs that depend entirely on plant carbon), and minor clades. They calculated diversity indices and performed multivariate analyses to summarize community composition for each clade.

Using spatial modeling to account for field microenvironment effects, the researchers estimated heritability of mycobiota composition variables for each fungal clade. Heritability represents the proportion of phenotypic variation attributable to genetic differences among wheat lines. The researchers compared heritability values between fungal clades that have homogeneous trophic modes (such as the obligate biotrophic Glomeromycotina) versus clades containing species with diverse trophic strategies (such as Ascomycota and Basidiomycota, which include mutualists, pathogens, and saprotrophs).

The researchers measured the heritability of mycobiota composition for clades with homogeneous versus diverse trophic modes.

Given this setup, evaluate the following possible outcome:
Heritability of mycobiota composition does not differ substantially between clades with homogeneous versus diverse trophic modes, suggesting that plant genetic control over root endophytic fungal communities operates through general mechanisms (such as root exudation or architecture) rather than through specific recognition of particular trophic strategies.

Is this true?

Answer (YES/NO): NO